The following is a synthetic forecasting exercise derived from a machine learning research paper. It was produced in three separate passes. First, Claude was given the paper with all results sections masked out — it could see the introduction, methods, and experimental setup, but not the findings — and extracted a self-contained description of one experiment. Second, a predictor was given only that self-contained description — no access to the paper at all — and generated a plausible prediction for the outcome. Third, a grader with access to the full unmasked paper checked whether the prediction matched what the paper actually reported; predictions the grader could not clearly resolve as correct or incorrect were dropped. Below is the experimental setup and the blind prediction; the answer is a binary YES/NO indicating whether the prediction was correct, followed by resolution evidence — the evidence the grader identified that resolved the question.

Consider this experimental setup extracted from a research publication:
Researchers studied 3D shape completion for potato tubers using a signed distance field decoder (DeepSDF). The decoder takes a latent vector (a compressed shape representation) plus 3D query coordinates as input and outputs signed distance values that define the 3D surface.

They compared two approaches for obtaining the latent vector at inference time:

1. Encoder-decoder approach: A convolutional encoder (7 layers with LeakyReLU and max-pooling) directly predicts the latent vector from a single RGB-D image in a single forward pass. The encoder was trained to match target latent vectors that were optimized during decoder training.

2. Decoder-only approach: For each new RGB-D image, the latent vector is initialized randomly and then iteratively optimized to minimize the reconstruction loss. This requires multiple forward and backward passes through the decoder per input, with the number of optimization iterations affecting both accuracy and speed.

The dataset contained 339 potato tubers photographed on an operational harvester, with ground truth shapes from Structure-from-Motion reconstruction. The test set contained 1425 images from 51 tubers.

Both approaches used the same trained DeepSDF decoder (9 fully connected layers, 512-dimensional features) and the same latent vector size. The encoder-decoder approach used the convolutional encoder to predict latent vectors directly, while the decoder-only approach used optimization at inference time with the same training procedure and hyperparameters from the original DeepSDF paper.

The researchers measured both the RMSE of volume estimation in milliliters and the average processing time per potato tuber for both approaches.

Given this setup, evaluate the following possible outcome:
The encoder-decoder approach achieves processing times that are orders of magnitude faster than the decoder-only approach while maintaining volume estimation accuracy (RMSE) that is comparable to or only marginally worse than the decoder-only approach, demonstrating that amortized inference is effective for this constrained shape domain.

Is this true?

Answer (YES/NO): NO